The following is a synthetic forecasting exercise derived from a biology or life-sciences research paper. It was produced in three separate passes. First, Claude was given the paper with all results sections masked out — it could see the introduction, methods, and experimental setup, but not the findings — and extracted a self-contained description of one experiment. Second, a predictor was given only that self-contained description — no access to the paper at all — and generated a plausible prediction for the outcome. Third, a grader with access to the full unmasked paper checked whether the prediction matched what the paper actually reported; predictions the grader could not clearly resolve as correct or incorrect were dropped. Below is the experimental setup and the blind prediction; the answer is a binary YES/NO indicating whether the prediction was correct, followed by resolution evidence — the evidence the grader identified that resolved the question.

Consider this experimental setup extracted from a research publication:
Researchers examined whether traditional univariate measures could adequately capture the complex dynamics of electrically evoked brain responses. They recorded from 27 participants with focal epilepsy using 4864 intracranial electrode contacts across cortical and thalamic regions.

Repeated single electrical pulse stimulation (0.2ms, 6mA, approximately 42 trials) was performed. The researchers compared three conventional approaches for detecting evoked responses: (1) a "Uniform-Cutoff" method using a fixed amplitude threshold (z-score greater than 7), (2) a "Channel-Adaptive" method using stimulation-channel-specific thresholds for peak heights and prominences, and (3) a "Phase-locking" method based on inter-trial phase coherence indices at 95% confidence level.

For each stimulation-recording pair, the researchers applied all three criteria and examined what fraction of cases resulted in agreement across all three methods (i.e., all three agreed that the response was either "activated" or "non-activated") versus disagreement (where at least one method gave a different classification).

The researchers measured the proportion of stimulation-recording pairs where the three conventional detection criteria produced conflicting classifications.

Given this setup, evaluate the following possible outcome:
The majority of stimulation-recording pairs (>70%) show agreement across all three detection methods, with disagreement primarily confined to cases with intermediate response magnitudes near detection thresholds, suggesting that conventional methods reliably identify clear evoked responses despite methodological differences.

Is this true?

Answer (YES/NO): NO